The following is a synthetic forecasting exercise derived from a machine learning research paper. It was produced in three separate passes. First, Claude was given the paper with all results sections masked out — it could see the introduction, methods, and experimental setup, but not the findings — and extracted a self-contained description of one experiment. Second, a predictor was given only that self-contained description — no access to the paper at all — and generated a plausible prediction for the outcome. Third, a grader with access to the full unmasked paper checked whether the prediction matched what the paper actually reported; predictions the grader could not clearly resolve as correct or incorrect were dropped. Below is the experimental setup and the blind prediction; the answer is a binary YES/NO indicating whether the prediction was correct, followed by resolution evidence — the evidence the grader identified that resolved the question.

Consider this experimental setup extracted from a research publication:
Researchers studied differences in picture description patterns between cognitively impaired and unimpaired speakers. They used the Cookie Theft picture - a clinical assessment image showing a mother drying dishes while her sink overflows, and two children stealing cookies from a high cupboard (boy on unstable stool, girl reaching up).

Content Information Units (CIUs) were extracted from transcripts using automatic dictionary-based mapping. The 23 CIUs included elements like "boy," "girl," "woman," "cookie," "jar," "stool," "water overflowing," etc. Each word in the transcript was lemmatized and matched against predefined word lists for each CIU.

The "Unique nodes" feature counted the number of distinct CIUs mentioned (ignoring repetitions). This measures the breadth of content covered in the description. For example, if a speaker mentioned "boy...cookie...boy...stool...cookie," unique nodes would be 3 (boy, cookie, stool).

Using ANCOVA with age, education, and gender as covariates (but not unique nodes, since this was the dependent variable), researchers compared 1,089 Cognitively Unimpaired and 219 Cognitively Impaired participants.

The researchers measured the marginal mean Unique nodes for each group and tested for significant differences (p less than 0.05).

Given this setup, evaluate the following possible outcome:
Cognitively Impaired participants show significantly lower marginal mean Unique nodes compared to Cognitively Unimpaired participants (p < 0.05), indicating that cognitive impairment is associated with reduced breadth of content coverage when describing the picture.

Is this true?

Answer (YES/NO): YES